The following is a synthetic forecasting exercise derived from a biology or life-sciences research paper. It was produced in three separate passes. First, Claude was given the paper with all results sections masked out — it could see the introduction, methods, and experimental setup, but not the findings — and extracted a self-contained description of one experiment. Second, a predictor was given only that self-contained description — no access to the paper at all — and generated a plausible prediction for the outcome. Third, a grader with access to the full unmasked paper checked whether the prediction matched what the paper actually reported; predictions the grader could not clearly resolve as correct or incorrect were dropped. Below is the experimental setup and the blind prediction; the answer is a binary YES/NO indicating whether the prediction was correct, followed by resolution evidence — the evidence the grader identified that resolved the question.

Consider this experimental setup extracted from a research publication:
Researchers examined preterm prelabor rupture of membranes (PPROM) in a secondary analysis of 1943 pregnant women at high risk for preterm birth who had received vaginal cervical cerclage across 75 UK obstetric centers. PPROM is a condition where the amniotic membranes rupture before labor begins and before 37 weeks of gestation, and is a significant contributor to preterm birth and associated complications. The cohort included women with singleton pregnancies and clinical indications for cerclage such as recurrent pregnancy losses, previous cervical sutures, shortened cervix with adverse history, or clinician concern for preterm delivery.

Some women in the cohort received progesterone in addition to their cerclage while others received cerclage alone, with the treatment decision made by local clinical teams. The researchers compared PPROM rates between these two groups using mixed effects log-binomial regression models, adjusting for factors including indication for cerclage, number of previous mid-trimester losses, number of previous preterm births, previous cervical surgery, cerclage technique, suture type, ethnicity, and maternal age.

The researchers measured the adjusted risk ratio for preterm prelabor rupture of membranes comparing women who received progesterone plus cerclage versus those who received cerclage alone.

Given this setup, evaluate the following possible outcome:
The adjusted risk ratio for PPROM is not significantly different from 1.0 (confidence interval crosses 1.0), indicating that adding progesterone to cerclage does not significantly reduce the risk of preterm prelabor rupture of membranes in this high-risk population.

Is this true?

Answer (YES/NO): YES